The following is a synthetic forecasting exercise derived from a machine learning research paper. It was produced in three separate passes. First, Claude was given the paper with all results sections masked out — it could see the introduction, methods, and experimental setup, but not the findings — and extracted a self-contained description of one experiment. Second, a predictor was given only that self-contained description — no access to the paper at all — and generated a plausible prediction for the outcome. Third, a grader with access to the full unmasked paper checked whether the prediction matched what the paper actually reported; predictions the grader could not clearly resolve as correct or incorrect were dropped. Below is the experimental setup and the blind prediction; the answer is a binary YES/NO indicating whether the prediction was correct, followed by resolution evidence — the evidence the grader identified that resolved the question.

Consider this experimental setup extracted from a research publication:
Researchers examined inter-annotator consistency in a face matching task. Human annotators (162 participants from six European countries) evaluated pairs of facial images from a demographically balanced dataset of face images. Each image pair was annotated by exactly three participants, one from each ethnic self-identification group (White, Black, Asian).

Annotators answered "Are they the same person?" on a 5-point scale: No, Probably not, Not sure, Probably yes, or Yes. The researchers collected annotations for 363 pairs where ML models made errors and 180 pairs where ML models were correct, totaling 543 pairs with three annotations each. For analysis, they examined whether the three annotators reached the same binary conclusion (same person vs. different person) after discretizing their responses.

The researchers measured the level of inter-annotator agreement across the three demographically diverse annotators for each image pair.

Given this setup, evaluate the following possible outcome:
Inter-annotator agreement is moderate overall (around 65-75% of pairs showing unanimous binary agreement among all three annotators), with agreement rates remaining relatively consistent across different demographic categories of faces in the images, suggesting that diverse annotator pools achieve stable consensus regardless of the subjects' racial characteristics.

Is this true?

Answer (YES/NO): NO